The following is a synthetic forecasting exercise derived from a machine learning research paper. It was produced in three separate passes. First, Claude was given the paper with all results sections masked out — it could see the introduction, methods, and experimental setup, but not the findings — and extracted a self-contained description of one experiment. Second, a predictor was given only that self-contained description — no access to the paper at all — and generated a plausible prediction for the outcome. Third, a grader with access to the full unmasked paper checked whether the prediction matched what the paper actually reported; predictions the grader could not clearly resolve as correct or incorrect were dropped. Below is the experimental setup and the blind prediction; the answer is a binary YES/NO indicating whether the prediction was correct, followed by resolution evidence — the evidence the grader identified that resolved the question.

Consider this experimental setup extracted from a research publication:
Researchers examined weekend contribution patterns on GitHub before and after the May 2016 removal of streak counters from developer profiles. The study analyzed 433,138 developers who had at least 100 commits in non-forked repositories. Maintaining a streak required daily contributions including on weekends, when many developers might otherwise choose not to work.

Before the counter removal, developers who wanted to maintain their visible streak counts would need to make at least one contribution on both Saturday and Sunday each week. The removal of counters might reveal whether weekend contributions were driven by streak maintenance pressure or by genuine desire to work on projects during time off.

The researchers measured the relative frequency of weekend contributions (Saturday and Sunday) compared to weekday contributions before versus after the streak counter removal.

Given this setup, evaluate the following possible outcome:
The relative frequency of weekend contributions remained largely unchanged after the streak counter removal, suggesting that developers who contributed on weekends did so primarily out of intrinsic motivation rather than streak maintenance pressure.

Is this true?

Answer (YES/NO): NO